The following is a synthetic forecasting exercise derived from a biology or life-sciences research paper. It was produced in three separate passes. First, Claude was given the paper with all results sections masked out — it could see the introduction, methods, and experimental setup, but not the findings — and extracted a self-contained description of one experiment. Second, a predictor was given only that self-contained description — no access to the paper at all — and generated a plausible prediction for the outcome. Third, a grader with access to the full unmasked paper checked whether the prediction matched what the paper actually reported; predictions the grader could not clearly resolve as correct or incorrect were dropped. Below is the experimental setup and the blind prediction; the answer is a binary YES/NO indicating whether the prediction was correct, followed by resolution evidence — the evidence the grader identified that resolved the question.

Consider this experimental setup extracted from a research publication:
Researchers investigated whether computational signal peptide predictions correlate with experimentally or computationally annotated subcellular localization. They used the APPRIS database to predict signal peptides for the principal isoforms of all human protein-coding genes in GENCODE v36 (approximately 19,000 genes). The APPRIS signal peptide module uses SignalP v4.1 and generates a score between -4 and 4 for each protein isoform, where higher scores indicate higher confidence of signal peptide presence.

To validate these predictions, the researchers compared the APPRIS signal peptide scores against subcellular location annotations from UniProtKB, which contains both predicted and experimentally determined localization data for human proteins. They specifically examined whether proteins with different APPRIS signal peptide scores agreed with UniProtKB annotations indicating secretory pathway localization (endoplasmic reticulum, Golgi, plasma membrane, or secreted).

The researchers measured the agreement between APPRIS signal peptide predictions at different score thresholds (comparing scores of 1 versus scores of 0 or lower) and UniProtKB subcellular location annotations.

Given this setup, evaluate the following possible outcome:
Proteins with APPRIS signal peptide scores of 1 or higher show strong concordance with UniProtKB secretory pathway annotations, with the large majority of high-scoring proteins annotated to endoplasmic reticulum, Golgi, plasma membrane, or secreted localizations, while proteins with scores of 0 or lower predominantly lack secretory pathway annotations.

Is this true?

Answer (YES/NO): YES